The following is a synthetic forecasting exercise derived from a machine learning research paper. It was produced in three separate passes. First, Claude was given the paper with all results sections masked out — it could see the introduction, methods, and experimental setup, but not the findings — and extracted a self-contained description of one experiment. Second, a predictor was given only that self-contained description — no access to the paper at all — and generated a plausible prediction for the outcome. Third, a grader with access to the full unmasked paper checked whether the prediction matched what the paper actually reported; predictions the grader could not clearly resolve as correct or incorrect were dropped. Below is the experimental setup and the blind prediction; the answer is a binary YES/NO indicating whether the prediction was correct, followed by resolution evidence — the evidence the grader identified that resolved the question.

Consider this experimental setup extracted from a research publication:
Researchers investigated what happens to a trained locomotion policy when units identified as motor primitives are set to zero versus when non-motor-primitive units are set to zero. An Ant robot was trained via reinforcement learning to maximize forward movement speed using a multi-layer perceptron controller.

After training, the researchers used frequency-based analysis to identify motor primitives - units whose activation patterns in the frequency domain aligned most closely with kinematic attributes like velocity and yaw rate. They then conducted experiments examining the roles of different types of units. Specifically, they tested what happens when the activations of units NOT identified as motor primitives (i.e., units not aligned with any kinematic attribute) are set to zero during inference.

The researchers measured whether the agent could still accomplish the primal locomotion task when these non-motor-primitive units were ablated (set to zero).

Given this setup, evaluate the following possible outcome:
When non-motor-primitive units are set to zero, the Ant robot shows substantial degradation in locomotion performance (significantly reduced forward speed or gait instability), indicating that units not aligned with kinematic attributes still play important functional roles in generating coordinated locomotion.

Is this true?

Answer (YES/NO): NO